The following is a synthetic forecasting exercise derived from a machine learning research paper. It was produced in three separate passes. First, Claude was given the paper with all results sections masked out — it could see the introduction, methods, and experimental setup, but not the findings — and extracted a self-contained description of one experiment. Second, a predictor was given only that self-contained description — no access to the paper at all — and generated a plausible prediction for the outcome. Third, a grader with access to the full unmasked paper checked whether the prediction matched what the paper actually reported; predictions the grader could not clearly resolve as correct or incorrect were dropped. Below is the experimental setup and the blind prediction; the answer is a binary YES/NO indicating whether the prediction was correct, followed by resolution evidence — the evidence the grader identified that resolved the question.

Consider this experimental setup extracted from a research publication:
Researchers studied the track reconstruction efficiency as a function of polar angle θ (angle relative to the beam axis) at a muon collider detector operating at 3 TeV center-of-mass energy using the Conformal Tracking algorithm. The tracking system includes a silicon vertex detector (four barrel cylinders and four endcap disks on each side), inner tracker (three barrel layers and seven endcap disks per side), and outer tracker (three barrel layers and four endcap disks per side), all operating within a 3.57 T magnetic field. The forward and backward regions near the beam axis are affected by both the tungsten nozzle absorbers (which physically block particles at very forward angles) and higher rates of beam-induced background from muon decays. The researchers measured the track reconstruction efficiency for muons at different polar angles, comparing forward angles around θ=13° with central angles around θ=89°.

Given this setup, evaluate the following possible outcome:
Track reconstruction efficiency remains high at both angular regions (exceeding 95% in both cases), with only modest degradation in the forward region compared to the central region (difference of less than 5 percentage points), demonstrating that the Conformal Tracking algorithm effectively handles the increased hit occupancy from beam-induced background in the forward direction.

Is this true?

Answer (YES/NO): NO